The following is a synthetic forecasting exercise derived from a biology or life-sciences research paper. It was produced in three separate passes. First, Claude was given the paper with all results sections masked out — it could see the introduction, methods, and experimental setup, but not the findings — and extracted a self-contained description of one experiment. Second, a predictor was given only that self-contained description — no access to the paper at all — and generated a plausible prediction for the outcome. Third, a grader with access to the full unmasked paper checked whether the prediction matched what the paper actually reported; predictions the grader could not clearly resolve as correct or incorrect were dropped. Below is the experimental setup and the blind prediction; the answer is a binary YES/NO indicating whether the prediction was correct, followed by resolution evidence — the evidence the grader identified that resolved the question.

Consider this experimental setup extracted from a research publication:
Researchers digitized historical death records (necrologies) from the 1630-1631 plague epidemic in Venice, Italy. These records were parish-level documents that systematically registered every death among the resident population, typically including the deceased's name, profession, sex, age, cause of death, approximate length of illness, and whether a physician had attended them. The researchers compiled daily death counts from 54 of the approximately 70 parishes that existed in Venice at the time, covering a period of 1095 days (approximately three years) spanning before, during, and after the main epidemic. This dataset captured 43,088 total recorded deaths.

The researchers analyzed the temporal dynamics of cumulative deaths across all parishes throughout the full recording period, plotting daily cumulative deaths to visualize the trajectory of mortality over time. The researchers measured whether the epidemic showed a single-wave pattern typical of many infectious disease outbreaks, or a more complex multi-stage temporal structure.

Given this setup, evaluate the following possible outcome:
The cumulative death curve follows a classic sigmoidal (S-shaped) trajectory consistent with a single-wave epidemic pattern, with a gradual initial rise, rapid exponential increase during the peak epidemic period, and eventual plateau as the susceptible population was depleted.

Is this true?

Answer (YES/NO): NO